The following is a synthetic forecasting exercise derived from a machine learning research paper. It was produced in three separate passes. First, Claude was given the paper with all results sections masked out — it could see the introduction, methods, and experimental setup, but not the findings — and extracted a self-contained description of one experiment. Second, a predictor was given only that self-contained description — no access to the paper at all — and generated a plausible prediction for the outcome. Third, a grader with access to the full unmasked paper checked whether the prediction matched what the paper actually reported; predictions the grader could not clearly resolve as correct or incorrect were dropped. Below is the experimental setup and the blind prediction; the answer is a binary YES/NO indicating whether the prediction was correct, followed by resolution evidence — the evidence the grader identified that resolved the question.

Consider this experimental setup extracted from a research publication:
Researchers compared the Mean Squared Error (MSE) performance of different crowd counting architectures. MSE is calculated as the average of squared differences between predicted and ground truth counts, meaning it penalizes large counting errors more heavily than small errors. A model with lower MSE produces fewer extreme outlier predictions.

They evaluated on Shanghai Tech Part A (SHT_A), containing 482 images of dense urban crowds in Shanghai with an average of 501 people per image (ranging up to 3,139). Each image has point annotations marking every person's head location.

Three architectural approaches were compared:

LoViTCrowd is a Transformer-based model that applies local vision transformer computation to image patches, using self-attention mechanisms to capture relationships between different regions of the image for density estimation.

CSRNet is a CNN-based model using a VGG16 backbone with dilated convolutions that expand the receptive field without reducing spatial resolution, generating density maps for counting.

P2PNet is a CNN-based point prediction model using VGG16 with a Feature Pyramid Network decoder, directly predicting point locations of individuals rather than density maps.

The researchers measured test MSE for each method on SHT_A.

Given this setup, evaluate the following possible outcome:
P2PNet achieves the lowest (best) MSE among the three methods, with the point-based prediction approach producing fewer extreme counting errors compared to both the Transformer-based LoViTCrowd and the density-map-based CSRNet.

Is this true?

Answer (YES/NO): NO